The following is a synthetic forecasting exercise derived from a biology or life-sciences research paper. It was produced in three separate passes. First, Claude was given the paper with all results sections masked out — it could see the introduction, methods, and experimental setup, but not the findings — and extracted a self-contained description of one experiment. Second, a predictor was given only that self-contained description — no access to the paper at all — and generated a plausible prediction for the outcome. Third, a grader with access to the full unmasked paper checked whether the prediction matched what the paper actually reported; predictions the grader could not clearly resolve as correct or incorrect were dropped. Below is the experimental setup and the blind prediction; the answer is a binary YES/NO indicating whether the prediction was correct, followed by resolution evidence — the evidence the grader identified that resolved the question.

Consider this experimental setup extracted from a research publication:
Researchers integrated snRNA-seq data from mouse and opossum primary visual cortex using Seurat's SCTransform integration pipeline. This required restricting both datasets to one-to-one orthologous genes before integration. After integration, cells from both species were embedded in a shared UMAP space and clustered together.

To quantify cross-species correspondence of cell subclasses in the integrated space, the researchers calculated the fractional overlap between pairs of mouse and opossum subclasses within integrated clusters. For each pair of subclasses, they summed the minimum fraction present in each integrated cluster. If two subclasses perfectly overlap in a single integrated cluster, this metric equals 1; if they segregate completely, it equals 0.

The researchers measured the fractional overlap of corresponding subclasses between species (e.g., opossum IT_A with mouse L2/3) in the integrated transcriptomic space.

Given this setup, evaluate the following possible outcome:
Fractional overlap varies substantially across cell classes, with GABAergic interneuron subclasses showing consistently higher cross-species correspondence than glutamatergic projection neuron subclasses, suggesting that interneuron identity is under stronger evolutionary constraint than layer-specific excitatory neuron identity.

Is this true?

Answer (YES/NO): NO